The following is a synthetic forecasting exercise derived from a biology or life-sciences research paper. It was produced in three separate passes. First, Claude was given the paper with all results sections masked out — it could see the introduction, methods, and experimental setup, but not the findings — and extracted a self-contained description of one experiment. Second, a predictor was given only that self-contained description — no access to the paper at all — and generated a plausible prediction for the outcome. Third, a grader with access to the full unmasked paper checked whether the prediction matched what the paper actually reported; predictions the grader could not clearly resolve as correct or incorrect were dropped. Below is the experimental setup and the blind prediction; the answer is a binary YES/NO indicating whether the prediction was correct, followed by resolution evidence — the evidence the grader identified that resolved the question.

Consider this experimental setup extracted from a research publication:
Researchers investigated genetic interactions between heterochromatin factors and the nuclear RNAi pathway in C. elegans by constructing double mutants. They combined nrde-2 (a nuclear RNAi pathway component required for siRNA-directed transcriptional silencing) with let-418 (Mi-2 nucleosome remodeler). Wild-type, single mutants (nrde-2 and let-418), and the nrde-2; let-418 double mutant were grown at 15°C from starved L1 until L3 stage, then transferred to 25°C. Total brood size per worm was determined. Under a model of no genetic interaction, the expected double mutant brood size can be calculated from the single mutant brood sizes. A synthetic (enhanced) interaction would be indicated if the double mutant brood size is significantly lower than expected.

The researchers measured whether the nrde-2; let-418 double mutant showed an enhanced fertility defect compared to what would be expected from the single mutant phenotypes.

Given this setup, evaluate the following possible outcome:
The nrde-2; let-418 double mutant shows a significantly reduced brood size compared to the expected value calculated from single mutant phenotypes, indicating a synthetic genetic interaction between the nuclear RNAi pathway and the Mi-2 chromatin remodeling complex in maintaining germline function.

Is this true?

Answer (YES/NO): YES